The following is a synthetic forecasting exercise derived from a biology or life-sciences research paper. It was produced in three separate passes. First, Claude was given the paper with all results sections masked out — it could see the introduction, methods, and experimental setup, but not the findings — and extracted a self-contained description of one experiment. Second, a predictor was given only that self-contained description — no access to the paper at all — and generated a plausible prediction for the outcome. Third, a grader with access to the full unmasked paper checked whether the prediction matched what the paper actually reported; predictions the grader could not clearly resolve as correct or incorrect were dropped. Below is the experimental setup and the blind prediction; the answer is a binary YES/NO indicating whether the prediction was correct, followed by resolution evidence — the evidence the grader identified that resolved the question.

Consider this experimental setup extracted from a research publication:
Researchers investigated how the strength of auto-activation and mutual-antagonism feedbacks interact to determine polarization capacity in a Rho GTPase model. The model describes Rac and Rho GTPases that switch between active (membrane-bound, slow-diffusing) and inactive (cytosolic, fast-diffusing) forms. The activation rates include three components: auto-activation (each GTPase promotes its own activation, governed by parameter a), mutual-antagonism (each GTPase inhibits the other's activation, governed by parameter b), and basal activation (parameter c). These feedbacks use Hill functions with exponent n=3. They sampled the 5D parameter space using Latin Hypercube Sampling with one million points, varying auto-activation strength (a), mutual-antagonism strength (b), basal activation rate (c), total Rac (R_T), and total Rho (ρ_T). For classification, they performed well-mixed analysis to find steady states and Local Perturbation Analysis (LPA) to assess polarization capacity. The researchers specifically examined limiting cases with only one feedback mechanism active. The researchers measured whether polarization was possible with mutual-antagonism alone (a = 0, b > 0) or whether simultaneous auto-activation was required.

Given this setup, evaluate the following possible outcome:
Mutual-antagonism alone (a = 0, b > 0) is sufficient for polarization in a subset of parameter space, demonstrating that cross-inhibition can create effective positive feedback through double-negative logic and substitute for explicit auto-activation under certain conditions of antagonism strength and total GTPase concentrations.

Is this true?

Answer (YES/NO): YES